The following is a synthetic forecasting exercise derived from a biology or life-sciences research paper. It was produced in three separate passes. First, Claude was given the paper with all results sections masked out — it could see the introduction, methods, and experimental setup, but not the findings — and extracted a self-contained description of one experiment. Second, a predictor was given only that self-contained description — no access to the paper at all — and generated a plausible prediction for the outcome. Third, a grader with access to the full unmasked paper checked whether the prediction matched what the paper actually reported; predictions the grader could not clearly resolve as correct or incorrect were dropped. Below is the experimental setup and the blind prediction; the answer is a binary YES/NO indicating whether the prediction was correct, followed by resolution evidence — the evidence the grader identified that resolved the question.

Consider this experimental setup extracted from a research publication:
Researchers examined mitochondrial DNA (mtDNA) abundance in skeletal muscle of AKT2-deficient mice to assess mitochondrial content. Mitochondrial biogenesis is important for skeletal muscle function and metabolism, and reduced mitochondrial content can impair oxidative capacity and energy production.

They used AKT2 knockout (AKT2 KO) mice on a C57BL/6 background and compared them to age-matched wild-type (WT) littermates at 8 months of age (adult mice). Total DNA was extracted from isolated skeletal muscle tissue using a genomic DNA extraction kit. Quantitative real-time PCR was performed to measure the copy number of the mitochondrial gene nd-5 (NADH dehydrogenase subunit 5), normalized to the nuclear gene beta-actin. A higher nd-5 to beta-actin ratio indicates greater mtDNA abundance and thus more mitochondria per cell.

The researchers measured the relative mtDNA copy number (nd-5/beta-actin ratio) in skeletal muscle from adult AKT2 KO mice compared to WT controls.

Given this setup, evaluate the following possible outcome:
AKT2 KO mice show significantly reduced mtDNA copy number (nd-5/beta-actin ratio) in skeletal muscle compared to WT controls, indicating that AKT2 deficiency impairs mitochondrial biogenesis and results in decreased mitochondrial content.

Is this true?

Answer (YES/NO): YES